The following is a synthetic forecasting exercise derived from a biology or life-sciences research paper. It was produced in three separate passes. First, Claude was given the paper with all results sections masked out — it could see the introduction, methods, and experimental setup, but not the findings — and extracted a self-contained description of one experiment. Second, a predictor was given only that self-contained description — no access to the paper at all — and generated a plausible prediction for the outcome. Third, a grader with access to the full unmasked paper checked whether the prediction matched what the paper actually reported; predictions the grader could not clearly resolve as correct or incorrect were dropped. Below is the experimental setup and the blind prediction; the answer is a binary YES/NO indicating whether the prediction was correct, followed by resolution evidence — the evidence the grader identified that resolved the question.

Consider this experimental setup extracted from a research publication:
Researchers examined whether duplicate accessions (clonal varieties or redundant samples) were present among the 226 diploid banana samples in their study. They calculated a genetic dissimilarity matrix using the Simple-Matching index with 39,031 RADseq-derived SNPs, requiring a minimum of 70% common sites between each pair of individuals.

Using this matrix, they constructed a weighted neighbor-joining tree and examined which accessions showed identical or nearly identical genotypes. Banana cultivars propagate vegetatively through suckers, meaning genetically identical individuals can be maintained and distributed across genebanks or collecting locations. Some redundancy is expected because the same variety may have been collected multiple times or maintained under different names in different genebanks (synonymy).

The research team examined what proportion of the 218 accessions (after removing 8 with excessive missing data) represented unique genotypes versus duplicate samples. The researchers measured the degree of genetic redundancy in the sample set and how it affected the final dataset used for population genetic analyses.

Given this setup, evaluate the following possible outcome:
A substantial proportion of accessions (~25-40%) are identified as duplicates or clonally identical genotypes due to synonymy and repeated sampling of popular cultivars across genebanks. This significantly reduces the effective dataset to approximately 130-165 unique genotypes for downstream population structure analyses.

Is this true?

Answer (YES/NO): YES